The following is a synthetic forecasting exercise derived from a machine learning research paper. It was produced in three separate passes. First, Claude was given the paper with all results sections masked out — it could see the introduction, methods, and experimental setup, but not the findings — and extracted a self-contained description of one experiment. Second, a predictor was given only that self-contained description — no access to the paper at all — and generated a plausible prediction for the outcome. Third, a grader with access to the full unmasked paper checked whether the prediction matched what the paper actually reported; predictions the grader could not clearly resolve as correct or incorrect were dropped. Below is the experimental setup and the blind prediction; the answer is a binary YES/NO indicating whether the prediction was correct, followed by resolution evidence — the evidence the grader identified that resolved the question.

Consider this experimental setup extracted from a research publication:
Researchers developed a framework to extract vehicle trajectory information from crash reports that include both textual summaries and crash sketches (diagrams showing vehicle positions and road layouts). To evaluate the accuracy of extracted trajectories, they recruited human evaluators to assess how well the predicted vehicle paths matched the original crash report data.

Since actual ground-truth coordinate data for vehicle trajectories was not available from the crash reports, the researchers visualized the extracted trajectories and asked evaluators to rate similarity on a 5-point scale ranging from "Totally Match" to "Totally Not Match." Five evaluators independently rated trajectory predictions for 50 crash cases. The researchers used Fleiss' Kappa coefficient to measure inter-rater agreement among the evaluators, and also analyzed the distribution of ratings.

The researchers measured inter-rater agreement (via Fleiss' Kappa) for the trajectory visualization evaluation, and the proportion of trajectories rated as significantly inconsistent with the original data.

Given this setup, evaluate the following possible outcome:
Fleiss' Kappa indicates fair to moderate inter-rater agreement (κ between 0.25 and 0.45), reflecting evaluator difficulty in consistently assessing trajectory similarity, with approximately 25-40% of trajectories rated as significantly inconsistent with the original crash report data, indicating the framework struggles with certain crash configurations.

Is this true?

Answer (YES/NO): NO